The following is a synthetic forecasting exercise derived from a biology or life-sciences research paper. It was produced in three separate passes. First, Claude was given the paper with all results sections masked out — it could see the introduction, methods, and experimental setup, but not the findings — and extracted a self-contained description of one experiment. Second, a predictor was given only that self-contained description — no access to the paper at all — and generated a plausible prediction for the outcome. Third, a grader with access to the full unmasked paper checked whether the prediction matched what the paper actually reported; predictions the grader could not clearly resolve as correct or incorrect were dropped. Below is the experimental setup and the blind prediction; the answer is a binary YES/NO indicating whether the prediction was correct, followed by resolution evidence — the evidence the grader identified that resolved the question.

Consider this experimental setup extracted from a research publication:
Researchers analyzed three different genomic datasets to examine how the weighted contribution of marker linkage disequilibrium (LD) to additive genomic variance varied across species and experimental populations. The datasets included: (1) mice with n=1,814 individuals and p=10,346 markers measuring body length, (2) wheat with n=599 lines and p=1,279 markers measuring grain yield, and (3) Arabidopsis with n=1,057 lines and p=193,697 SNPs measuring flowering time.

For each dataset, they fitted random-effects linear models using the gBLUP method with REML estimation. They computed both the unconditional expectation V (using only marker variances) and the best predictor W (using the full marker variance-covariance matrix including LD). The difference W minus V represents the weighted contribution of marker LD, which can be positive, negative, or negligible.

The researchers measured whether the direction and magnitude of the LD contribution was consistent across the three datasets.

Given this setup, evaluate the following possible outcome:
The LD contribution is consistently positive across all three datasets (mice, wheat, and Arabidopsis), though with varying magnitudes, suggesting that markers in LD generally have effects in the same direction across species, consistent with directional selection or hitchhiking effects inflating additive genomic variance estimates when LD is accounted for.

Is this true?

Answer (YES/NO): NO